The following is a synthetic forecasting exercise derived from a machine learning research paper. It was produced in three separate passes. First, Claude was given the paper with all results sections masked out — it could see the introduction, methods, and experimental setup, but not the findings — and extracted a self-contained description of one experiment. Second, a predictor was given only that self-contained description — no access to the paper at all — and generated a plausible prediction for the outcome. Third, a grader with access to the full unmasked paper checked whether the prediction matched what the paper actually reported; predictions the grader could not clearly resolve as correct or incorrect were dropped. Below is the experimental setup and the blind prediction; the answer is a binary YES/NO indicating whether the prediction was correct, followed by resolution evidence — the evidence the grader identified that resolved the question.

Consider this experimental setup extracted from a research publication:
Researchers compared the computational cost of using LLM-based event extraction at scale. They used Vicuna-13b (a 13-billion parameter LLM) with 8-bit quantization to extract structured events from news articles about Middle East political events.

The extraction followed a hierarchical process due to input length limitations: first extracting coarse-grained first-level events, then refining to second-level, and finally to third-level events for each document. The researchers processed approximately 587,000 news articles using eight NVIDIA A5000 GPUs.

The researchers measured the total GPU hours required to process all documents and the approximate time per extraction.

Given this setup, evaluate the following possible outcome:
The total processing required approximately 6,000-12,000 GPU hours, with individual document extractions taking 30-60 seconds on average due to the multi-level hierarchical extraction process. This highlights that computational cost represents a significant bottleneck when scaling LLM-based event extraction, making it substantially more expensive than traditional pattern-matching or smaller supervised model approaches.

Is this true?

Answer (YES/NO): NO